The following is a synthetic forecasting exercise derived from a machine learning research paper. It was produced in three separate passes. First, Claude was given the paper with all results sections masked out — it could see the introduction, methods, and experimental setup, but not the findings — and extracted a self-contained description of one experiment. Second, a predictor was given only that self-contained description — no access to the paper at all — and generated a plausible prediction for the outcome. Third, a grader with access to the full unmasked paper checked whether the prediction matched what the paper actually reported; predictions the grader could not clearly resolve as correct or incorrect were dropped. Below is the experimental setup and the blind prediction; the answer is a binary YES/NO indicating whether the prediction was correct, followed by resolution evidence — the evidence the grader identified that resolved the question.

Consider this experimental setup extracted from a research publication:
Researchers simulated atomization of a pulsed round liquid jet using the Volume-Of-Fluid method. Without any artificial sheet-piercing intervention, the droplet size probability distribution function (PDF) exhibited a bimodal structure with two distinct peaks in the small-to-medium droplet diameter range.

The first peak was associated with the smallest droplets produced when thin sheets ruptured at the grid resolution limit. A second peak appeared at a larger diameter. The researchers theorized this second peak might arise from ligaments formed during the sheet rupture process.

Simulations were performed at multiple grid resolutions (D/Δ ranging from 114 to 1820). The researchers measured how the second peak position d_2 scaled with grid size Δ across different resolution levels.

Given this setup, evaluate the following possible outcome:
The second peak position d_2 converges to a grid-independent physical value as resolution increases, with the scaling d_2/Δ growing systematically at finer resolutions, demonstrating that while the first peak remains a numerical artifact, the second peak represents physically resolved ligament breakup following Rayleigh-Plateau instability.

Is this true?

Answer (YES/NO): NO